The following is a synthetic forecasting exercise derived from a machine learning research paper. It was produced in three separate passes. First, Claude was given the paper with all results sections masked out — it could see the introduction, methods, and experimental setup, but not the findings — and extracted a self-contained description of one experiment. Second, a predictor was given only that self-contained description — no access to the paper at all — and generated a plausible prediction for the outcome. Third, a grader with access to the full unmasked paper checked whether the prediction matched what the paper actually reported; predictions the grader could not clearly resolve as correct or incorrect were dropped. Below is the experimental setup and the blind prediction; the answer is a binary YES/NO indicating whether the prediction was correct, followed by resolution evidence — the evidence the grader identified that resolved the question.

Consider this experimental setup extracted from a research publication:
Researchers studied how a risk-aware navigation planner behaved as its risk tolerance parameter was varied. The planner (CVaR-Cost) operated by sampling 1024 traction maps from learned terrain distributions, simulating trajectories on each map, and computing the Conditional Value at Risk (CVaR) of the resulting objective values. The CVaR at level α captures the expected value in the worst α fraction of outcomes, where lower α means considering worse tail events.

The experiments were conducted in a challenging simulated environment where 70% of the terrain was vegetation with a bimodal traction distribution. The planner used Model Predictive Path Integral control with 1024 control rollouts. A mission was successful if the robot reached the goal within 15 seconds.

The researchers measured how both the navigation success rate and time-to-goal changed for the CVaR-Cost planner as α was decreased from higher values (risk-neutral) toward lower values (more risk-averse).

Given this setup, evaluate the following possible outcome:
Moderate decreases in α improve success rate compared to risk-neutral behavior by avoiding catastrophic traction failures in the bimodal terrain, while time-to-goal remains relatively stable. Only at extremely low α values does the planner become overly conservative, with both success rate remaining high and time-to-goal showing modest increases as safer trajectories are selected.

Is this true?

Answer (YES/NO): NO